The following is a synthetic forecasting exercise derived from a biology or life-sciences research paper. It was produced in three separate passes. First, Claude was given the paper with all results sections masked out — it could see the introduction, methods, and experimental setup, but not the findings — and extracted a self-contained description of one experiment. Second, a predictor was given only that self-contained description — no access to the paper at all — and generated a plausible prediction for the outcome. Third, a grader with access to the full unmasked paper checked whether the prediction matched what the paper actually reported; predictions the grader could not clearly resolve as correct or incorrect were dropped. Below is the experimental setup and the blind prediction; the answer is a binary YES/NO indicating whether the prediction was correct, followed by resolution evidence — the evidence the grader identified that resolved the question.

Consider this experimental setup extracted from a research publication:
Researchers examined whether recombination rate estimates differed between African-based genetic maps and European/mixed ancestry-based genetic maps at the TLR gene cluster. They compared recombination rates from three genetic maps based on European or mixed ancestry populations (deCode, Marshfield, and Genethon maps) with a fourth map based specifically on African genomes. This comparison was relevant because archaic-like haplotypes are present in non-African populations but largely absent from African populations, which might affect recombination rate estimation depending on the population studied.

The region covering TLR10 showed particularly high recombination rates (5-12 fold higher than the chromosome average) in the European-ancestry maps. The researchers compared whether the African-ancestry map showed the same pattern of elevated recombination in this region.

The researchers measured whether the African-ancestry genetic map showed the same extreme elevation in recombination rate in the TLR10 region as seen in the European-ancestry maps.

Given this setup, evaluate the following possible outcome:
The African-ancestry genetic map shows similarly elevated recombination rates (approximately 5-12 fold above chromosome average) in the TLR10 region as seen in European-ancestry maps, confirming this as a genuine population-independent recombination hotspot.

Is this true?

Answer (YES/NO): NO